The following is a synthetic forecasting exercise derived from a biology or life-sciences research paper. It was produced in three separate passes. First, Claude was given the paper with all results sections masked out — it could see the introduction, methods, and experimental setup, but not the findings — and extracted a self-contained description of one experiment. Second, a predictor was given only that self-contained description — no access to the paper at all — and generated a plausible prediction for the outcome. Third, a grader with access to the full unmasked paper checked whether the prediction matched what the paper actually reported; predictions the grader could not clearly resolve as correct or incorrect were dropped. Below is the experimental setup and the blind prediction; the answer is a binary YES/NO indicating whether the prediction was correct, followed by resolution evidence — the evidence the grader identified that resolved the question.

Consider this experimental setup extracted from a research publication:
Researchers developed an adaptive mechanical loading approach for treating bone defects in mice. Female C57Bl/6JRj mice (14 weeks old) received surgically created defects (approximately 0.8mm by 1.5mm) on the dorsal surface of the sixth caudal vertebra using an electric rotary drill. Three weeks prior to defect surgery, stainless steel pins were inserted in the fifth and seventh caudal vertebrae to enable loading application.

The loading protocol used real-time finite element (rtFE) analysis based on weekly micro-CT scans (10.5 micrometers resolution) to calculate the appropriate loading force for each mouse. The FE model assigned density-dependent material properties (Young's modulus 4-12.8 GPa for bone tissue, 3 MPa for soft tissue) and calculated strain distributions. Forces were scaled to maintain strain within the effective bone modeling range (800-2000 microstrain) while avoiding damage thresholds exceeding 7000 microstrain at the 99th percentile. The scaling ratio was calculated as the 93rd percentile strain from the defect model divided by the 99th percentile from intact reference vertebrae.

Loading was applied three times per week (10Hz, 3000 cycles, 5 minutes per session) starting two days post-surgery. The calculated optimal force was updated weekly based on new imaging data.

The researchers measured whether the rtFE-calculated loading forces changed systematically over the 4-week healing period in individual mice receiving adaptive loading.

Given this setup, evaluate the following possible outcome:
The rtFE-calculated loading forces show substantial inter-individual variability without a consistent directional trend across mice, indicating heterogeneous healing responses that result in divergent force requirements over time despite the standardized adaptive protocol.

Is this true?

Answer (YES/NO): NO